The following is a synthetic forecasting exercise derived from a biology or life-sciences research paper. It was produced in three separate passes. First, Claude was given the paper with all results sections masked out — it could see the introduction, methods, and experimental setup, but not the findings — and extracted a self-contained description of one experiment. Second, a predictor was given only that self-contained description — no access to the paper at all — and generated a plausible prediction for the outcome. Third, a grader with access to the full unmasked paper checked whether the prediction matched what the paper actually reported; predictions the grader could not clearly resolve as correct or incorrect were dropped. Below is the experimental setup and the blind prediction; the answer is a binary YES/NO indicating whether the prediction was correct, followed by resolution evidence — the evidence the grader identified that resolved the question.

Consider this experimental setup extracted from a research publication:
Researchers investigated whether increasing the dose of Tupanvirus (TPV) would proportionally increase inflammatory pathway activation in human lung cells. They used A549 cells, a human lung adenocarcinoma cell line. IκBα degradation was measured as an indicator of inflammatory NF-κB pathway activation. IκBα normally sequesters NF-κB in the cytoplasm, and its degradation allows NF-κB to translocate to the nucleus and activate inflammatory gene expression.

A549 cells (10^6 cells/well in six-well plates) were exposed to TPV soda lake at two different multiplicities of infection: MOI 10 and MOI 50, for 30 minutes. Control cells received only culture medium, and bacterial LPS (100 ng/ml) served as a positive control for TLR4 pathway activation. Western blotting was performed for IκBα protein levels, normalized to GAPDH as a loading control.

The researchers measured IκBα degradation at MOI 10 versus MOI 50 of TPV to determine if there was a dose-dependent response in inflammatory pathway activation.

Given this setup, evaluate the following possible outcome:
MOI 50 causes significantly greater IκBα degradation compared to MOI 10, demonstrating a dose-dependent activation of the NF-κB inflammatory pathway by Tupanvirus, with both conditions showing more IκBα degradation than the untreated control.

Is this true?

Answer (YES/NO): YES